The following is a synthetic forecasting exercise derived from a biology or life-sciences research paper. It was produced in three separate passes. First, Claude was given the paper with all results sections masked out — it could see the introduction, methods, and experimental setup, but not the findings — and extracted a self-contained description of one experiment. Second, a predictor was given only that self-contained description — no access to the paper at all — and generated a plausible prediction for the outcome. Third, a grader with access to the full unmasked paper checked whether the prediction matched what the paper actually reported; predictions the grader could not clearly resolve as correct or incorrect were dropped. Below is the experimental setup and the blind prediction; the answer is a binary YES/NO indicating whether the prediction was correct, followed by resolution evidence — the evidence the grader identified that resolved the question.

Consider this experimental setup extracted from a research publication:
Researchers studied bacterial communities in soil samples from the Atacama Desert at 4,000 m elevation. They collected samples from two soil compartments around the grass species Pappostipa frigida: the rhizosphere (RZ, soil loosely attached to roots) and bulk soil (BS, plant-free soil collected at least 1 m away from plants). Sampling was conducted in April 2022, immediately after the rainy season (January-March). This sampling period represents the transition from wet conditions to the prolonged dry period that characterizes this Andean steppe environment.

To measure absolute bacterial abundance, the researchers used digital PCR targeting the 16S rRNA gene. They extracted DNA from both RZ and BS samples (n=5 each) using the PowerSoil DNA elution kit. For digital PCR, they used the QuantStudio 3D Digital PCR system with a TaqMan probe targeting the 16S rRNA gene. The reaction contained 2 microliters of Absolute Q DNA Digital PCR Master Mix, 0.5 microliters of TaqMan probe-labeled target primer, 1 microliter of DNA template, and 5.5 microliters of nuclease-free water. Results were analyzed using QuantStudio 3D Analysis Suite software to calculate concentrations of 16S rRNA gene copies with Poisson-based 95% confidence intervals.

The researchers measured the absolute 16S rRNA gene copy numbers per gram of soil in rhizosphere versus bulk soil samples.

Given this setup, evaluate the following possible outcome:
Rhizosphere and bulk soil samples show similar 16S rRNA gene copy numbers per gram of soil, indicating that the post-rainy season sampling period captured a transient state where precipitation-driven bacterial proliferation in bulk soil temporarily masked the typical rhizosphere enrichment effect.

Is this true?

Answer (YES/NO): NO